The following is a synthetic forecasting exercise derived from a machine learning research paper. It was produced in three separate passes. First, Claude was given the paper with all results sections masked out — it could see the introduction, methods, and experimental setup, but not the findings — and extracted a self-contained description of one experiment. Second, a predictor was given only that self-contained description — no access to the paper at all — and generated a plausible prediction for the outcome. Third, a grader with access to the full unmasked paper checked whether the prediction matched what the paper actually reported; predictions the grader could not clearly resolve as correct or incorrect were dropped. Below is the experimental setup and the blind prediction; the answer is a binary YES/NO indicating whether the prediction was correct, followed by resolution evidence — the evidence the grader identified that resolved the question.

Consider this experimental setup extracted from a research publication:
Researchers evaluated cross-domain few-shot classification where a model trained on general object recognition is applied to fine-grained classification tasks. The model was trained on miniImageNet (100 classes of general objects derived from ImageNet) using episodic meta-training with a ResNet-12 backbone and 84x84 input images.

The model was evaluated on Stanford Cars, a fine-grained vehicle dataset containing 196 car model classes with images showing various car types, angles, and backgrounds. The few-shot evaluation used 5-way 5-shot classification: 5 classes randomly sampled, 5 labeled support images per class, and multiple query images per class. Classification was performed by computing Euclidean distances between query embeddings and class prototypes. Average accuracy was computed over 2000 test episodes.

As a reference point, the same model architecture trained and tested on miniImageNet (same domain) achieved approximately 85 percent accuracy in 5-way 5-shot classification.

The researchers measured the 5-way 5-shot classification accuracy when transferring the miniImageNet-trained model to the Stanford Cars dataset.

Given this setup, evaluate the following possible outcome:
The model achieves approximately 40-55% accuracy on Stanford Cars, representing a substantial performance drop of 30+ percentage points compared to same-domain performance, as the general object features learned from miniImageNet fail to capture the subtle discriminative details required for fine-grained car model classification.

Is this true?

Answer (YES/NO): NO